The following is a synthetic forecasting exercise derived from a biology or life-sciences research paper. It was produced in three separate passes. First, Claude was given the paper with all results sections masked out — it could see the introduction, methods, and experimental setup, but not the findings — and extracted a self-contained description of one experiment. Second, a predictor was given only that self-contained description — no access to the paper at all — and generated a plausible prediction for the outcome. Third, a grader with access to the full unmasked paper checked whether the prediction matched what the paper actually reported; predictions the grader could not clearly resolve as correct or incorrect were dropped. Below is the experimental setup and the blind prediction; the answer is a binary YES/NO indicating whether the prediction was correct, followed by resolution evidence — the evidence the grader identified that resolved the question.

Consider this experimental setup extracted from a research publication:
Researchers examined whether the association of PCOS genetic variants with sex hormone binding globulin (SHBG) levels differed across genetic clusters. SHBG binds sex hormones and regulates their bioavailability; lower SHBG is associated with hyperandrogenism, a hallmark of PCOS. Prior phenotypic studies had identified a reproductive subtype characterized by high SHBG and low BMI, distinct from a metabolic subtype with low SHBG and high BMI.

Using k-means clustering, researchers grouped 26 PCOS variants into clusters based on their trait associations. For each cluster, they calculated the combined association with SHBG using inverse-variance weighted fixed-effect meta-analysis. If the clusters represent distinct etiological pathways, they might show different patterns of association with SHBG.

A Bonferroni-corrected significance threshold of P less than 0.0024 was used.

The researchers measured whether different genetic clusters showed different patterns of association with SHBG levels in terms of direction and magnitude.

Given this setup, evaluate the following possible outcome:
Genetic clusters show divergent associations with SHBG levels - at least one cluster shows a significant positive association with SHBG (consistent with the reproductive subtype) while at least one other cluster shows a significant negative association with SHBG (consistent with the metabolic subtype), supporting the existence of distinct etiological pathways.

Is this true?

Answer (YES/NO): YES